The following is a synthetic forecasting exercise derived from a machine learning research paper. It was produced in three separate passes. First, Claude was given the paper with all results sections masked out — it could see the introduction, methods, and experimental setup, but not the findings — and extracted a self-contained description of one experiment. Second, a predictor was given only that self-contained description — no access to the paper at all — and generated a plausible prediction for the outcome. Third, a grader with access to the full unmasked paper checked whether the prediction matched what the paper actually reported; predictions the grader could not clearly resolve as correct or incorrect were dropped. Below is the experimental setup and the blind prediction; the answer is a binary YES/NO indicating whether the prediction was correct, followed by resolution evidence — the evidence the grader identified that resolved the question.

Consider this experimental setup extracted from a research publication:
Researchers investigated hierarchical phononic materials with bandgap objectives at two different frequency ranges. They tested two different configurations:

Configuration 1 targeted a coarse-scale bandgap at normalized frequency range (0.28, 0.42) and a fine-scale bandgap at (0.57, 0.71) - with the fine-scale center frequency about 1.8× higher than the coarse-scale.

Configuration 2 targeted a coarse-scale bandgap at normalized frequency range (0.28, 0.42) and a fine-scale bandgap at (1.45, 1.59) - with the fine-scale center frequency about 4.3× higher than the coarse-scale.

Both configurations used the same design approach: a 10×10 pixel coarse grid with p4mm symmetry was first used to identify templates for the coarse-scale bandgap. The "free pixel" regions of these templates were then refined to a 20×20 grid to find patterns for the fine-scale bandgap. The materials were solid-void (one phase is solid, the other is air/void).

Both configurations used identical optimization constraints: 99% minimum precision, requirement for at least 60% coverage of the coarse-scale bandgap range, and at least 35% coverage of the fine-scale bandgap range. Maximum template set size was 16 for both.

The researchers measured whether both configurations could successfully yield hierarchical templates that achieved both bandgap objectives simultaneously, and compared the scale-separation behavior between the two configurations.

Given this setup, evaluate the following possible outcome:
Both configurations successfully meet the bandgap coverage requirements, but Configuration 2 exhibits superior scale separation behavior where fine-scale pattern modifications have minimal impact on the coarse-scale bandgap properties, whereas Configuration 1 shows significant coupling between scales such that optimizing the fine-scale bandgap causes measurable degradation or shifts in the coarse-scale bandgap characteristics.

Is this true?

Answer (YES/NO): NO